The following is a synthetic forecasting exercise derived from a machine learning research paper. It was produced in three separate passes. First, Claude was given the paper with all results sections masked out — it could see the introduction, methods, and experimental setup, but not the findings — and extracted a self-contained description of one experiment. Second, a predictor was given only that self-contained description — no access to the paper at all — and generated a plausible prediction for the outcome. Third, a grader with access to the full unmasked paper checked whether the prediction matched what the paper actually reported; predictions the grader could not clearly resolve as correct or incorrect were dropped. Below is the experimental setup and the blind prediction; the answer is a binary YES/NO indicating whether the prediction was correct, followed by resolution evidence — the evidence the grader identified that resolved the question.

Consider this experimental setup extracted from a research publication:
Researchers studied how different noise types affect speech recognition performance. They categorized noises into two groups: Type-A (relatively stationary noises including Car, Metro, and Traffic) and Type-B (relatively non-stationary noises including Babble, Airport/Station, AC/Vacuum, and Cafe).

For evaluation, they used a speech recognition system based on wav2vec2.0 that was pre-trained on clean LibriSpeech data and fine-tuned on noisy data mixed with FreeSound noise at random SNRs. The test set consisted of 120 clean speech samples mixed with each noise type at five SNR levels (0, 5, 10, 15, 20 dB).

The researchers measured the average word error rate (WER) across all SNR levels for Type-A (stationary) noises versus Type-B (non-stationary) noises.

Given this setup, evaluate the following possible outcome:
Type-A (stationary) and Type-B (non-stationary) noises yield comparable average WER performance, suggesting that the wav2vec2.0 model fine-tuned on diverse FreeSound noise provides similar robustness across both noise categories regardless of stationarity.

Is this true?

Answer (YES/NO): NO